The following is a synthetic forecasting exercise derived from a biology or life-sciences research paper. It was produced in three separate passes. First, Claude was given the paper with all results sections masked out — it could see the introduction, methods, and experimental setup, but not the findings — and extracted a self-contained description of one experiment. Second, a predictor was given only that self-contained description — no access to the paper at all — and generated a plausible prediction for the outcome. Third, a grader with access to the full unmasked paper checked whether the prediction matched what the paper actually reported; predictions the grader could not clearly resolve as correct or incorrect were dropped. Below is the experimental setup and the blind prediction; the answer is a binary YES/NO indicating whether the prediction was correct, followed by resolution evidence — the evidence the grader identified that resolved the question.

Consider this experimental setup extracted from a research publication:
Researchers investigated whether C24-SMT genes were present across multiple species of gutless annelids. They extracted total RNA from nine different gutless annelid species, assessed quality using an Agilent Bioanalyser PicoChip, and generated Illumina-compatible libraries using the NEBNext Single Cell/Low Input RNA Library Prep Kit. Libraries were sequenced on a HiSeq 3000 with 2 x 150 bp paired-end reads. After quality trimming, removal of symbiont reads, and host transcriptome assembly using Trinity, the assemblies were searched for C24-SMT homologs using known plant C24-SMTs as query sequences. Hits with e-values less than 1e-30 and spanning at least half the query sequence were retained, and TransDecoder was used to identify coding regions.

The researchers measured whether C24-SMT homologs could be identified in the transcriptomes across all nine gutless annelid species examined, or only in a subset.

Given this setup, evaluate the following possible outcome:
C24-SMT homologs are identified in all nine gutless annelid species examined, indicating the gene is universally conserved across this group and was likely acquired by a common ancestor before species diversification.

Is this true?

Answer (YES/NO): YES